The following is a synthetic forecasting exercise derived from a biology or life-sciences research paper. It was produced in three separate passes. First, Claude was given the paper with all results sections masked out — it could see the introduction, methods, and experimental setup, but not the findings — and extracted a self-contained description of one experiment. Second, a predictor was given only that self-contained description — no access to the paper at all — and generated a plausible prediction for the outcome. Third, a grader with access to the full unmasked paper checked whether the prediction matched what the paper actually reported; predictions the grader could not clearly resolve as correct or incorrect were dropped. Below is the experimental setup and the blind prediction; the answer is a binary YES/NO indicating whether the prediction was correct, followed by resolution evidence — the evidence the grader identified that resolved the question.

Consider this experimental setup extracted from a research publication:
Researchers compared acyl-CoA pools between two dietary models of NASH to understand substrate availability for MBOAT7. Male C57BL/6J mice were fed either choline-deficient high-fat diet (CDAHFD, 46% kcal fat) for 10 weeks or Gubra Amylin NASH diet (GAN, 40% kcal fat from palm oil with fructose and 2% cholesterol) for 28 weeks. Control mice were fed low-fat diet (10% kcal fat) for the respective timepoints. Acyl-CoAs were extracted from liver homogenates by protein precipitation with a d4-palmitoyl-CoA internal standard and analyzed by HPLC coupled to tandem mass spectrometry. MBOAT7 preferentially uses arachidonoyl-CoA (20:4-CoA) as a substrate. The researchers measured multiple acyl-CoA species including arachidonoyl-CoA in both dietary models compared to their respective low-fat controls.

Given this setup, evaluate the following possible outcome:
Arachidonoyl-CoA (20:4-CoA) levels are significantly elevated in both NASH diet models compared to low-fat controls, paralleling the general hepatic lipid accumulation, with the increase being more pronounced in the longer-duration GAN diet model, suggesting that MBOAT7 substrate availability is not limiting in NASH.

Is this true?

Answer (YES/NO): NO